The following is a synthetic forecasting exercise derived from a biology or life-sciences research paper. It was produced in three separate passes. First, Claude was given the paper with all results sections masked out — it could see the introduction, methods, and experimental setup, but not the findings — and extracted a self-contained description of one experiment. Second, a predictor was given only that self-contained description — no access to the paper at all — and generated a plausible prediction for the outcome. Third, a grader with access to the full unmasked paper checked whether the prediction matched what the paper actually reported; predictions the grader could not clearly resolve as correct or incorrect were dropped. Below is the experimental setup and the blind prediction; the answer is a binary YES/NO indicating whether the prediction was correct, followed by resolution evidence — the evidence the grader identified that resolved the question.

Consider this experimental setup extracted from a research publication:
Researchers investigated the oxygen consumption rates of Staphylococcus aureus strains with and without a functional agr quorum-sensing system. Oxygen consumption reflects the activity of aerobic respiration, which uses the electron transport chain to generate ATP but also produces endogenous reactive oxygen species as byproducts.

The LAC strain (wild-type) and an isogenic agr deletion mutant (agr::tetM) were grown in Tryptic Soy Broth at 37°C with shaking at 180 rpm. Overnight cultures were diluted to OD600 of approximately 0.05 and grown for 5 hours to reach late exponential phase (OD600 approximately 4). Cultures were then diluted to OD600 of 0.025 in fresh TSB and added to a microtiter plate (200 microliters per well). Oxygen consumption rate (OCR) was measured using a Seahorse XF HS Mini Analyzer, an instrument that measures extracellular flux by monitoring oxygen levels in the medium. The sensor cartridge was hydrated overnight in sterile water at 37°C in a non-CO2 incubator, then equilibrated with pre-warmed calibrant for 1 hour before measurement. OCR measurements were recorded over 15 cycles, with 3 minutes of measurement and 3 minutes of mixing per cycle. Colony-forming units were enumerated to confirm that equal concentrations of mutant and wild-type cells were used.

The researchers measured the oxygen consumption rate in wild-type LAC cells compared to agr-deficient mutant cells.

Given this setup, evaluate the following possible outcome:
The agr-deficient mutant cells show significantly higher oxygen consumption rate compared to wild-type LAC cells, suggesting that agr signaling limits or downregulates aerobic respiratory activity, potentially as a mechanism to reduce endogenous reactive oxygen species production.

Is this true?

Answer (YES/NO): YES